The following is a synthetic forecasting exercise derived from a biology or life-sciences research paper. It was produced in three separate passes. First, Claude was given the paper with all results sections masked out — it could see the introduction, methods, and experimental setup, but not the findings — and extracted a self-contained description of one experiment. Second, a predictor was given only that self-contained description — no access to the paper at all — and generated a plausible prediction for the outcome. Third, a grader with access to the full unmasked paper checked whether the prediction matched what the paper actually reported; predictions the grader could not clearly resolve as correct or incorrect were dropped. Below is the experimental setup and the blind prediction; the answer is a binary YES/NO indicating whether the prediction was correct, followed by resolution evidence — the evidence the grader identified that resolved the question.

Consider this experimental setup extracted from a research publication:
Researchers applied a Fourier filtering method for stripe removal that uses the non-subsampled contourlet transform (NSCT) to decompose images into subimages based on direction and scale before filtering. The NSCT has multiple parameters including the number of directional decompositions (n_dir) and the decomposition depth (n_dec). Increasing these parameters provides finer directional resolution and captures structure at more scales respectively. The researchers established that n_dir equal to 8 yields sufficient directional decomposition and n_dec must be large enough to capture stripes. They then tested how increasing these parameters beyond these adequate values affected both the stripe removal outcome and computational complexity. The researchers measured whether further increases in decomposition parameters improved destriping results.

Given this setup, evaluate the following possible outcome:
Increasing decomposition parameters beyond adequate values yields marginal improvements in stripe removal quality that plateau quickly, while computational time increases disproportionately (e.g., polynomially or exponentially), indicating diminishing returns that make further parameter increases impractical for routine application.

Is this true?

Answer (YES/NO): NO